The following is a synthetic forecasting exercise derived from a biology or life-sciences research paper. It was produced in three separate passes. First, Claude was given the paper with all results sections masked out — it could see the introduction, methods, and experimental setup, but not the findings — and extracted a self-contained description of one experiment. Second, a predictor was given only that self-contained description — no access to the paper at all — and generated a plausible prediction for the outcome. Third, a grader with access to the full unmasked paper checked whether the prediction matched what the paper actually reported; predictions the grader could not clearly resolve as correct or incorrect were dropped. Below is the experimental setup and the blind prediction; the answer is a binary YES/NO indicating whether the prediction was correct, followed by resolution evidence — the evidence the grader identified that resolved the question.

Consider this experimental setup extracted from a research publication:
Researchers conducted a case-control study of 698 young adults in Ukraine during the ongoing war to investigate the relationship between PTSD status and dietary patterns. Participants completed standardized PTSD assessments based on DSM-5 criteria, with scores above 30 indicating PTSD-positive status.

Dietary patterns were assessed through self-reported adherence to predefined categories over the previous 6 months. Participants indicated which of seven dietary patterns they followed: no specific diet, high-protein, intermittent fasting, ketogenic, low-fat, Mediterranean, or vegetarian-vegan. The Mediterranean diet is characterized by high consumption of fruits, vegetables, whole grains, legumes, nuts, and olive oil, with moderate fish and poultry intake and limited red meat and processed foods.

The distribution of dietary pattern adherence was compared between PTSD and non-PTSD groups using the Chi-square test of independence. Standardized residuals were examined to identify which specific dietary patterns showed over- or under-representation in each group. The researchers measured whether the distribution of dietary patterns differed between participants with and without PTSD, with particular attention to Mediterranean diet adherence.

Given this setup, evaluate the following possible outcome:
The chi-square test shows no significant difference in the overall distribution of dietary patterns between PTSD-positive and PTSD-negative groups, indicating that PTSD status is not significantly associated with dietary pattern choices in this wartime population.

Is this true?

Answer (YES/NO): NO